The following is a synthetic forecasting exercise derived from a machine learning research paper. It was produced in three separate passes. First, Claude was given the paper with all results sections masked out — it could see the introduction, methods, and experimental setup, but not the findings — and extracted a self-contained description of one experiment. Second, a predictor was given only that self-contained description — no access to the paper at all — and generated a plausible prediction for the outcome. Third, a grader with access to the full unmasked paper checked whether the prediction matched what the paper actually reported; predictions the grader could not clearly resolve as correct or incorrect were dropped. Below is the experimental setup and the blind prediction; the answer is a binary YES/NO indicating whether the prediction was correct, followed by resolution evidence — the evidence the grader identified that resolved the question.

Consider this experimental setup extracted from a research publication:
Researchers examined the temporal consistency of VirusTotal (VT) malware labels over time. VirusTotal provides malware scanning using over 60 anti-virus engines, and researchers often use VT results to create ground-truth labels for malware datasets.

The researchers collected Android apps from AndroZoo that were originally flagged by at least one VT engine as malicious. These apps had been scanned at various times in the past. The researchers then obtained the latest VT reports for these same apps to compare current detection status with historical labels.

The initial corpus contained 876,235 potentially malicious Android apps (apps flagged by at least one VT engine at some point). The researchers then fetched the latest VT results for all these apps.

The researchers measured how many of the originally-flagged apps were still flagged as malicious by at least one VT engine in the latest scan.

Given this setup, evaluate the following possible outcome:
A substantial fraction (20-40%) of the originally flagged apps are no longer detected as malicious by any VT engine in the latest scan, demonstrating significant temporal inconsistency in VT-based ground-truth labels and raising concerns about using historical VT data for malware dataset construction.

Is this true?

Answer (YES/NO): YES